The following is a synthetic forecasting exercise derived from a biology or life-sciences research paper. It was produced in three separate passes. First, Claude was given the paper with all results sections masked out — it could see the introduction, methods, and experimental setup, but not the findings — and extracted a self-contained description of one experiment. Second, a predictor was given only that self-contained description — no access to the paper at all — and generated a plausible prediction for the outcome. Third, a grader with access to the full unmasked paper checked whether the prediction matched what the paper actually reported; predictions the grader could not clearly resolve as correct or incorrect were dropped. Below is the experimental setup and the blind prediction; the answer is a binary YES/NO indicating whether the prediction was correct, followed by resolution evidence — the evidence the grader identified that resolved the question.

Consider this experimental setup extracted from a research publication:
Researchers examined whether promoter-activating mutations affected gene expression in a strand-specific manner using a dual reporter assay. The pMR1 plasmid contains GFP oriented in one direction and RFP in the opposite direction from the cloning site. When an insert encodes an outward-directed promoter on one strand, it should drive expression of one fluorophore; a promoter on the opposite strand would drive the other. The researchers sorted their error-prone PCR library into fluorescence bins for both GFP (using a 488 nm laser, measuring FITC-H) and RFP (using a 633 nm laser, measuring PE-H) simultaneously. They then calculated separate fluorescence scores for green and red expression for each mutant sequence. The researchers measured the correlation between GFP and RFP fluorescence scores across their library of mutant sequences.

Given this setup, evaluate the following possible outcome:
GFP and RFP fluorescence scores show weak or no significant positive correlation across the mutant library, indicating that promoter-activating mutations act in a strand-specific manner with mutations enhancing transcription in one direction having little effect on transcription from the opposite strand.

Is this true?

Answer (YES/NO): YES